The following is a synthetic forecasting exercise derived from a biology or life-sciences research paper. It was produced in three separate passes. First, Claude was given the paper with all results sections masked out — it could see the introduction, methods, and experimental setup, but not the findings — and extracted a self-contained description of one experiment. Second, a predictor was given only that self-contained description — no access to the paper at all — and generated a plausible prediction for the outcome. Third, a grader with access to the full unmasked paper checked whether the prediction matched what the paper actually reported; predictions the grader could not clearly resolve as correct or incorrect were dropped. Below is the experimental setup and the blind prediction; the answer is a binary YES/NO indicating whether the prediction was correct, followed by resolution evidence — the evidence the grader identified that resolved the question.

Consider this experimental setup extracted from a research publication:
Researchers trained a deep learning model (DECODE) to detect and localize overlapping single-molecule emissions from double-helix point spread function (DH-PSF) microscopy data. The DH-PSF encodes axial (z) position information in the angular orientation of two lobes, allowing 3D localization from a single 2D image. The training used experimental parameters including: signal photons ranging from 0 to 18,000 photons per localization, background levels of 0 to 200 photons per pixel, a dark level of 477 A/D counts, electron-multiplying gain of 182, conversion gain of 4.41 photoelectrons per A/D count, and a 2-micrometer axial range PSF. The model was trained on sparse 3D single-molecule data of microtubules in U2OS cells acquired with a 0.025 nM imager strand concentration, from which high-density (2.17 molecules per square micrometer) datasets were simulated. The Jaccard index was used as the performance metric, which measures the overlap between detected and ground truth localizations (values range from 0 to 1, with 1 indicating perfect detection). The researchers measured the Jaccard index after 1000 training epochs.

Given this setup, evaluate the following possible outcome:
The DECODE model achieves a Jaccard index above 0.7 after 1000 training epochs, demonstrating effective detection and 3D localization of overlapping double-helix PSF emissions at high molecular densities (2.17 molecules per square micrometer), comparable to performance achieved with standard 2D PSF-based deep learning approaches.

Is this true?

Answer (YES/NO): NO